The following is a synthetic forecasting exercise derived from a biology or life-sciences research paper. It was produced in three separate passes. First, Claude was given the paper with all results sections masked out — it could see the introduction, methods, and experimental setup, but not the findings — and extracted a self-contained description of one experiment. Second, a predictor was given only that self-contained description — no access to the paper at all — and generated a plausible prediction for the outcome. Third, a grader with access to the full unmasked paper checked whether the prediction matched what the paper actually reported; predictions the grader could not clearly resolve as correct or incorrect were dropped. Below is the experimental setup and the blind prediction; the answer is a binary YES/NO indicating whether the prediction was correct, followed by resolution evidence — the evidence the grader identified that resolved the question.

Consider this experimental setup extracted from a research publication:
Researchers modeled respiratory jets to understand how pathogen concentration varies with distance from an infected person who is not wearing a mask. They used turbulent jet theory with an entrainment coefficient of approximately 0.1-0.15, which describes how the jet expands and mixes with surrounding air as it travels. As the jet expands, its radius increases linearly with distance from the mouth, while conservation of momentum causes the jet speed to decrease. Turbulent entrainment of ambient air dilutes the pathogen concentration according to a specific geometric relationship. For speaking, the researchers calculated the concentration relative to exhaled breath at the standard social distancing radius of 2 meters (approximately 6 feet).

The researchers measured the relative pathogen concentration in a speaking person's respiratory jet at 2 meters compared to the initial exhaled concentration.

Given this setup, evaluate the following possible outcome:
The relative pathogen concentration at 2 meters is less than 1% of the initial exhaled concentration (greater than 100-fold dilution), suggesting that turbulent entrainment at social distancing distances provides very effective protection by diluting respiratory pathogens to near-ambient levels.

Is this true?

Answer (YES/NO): NO